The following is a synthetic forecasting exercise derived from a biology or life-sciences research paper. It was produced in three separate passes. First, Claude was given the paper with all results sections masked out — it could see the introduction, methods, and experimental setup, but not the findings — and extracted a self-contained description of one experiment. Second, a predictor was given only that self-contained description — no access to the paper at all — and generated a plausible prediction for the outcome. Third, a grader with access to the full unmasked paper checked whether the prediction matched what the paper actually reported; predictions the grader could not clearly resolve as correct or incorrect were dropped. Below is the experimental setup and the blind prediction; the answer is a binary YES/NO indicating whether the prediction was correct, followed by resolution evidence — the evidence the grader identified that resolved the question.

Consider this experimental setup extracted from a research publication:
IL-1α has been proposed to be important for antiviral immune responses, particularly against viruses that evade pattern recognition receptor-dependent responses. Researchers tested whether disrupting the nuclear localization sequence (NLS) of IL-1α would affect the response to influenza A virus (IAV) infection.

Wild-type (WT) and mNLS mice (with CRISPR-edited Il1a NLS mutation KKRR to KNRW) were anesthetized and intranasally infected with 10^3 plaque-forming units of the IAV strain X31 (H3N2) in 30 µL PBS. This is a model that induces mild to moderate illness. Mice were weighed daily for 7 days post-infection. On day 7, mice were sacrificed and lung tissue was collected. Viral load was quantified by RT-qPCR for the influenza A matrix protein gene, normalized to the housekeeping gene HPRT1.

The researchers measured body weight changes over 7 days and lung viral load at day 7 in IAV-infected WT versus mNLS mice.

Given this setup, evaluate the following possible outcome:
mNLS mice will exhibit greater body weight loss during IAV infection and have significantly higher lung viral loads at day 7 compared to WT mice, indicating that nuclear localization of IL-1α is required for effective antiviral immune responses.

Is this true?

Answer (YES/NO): NO